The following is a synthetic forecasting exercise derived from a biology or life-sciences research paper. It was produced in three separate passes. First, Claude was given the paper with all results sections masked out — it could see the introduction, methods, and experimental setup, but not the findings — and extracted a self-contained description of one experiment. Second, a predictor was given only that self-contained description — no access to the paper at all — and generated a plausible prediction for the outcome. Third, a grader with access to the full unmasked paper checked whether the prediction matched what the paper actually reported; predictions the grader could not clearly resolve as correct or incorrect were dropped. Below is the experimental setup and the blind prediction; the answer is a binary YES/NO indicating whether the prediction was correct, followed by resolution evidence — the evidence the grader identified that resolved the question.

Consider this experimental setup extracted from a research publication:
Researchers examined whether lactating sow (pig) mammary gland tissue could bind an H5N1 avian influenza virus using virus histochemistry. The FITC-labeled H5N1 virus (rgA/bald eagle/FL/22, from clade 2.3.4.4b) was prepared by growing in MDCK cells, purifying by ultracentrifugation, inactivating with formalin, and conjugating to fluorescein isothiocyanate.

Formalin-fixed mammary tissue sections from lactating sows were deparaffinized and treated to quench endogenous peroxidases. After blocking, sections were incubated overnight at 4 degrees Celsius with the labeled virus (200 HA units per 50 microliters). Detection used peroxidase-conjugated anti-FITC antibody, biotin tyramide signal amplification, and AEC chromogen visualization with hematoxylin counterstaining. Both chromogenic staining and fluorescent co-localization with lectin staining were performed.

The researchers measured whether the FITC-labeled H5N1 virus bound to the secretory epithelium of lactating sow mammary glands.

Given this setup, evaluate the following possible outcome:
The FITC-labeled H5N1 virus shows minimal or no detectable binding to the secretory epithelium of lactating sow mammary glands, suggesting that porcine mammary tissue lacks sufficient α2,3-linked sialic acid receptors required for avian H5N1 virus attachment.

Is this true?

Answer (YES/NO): NO